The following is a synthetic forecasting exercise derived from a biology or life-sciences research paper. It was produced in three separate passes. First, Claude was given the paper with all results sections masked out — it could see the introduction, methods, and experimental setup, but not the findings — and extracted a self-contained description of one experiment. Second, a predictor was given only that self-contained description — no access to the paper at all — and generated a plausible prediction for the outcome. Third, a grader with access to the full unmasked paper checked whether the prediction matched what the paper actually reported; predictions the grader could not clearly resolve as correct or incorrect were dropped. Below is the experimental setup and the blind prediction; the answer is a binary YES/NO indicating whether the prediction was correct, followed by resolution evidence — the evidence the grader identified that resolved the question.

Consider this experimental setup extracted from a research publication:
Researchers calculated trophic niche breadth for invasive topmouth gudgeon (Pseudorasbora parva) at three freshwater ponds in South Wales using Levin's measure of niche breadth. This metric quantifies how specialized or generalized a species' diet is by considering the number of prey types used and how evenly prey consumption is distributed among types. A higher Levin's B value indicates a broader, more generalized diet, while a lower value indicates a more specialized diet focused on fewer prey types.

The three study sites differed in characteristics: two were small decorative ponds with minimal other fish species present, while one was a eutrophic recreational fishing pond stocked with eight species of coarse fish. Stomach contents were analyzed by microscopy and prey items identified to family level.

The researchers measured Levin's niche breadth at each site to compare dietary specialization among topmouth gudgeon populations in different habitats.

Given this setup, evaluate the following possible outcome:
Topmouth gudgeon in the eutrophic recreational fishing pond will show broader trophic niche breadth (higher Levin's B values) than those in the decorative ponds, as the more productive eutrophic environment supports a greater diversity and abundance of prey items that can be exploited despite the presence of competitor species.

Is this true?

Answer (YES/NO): NO